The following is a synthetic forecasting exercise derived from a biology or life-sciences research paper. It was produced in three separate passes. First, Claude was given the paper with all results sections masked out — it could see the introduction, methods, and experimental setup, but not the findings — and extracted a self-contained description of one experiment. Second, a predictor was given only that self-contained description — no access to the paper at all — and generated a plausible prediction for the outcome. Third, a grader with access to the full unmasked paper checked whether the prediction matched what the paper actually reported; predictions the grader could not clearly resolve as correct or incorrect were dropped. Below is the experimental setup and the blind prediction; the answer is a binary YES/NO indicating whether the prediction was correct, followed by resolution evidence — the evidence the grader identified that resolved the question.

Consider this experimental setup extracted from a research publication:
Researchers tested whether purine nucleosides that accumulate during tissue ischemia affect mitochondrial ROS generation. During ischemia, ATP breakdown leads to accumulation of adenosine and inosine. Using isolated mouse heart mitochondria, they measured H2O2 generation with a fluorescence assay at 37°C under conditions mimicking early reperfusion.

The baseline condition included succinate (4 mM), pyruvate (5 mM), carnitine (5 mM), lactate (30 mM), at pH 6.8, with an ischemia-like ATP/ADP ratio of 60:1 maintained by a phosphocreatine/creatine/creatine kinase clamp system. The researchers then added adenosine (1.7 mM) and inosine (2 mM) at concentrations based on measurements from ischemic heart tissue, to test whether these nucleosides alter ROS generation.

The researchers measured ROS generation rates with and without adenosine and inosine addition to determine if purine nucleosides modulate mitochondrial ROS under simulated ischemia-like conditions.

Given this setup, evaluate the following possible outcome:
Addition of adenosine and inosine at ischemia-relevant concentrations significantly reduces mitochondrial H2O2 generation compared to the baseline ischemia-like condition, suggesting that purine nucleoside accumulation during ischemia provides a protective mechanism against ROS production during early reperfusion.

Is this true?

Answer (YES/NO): NO